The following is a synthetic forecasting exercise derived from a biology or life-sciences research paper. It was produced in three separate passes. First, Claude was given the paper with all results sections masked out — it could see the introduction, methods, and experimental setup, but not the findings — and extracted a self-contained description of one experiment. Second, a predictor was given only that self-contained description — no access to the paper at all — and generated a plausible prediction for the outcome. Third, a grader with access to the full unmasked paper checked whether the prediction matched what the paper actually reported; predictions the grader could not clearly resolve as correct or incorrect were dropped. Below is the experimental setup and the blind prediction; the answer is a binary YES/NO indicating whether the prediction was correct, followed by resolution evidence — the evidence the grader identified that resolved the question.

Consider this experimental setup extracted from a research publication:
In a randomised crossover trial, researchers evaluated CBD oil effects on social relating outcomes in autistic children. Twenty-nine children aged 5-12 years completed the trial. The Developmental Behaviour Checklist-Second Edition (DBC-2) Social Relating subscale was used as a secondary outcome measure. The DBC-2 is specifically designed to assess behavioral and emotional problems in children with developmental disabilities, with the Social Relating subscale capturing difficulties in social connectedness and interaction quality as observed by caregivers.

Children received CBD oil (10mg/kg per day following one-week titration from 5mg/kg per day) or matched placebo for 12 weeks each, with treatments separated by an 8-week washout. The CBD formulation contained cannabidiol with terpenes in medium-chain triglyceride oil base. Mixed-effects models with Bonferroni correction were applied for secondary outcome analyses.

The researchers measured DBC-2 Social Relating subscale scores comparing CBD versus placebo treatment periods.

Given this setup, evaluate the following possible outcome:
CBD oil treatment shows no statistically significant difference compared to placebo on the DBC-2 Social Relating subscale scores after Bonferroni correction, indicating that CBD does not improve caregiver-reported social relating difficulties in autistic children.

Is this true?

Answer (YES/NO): NO